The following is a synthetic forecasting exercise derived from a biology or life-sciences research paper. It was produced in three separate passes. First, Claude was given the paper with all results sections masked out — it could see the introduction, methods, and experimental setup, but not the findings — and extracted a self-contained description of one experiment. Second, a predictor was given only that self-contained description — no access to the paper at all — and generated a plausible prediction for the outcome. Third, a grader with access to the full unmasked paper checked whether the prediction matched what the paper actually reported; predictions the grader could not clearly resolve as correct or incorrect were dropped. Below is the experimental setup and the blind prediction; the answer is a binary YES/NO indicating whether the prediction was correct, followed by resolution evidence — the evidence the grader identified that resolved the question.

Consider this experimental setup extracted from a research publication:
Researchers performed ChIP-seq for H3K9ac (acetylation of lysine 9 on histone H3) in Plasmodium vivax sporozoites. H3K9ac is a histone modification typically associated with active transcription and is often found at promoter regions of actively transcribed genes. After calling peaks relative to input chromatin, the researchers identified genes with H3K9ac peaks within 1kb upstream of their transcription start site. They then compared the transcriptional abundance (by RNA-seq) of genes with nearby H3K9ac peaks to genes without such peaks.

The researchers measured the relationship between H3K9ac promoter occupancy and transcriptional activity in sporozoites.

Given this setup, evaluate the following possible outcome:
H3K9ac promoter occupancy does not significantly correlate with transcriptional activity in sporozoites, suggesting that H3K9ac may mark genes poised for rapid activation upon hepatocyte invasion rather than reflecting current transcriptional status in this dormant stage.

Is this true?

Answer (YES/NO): NO